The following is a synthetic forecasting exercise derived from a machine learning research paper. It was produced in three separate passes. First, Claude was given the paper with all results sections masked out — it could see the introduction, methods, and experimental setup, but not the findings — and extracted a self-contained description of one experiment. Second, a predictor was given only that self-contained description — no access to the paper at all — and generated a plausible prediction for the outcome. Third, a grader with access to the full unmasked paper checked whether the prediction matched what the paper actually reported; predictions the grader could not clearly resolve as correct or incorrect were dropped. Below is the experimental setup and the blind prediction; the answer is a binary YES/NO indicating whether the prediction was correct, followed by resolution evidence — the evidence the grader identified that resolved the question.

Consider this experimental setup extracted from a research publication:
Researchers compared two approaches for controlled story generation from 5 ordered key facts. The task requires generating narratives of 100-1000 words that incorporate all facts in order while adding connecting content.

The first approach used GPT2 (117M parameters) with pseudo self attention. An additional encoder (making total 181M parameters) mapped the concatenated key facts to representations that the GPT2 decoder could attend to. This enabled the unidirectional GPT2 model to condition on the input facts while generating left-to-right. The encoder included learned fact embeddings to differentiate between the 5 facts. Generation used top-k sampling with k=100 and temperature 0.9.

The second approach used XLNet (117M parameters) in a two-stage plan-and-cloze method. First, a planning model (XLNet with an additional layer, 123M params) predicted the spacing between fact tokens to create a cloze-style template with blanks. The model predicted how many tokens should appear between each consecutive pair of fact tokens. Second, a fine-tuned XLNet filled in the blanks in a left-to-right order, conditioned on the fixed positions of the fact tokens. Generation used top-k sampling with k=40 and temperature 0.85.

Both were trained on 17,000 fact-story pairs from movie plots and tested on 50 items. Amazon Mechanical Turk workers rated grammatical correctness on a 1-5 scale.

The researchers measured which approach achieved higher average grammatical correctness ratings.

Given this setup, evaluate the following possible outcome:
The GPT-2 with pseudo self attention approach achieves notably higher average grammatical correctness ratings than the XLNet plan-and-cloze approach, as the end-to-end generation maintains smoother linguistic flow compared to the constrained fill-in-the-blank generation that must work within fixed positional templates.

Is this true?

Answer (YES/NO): NO